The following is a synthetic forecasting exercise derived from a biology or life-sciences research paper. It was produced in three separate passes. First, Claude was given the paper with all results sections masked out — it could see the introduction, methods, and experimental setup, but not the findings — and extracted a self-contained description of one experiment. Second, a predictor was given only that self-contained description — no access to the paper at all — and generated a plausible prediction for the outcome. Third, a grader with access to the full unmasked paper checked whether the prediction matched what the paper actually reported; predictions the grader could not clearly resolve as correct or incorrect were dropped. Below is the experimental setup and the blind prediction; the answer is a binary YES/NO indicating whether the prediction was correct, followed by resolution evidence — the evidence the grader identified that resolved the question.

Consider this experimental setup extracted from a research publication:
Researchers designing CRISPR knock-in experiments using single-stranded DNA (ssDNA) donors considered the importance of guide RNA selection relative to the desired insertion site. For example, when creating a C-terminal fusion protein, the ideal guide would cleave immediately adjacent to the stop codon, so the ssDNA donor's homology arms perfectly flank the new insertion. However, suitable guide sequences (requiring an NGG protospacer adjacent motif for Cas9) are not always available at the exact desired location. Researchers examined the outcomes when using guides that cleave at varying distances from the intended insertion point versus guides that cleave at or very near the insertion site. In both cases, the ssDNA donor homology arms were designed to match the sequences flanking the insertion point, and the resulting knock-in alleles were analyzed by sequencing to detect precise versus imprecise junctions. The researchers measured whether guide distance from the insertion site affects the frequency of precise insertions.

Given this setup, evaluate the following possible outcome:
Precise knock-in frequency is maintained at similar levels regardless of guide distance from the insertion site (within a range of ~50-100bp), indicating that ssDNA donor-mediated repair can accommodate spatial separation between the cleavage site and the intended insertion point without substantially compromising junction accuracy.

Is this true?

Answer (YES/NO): NO